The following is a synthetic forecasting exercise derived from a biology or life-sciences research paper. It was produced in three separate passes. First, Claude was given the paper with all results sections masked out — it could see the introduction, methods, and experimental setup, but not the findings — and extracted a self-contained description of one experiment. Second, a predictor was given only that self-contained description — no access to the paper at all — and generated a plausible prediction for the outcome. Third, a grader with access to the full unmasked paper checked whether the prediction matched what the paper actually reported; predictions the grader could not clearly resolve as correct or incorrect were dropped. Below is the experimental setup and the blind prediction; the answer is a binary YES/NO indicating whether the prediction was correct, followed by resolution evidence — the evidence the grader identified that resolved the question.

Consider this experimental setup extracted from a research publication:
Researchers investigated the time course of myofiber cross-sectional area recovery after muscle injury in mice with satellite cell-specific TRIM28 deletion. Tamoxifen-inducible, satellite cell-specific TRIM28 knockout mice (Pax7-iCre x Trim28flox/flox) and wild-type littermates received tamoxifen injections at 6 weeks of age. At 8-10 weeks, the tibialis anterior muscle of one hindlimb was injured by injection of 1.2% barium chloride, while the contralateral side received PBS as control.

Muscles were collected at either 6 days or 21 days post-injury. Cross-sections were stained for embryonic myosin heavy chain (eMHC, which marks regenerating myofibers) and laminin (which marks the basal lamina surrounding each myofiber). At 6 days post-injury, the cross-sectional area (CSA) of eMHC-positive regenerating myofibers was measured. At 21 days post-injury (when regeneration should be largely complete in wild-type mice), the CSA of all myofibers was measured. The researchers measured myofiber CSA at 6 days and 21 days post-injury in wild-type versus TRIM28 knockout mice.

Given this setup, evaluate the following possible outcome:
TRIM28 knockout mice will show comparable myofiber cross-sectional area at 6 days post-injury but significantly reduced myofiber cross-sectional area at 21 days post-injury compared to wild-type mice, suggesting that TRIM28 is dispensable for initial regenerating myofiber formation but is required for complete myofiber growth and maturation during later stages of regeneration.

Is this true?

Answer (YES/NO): YES